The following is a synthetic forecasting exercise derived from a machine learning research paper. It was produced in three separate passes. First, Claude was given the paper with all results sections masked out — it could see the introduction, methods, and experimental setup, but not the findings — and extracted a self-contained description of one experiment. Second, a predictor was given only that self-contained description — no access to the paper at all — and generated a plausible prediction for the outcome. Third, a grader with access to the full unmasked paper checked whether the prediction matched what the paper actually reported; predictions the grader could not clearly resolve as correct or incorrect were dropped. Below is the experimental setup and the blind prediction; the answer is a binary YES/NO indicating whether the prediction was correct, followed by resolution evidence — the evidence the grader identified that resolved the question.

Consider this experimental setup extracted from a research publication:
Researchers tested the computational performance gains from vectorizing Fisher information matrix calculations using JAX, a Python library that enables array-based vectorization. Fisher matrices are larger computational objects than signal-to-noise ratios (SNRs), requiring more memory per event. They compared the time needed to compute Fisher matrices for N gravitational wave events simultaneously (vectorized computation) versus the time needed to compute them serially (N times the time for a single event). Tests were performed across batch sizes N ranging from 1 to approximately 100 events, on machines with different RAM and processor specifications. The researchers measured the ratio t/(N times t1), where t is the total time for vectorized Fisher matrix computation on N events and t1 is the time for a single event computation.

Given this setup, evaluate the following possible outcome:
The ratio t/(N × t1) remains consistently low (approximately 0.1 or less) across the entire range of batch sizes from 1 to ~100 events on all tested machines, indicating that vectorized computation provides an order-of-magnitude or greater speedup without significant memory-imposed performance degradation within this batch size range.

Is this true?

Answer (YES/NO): NO